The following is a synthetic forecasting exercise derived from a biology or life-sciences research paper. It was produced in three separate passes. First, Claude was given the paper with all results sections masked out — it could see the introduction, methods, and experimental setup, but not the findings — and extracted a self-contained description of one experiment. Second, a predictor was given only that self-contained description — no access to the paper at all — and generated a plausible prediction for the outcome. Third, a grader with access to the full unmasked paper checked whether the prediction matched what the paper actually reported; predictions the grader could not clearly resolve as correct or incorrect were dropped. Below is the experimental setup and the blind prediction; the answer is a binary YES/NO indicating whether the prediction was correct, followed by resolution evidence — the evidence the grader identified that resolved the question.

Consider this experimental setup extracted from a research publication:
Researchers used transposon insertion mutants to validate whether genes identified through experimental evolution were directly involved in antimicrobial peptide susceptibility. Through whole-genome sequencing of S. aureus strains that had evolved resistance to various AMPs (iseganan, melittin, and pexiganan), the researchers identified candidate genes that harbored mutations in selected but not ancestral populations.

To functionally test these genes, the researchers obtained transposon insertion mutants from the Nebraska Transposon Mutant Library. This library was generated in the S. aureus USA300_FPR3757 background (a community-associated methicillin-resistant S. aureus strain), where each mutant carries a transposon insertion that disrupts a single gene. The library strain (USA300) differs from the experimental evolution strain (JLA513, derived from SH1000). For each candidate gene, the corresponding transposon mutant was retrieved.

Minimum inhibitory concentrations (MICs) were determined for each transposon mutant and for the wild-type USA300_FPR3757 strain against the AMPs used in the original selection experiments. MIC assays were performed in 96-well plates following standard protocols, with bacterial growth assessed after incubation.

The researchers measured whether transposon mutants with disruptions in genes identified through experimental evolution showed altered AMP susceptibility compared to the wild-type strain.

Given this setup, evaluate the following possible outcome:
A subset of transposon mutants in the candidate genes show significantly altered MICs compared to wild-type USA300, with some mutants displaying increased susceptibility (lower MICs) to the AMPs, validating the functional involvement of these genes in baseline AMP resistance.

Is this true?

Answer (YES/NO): YES